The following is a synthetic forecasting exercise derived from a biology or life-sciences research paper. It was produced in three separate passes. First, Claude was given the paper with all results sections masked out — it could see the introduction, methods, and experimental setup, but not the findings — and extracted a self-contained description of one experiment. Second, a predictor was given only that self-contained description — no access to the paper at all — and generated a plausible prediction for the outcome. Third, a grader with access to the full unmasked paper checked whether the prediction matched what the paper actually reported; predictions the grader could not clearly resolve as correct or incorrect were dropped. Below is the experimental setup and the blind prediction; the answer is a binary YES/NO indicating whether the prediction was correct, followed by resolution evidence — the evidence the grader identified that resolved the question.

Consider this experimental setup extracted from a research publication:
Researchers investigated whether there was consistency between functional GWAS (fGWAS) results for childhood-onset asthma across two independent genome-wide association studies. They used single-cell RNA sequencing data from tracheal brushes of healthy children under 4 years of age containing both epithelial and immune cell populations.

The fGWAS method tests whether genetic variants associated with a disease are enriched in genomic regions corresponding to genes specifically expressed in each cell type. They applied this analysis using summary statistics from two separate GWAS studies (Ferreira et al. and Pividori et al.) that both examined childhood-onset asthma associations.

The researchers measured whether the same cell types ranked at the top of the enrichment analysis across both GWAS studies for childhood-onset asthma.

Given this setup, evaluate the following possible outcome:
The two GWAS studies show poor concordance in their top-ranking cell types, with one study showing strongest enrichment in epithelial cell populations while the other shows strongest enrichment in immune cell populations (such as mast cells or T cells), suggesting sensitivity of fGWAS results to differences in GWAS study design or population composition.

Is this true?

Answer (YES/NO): NO